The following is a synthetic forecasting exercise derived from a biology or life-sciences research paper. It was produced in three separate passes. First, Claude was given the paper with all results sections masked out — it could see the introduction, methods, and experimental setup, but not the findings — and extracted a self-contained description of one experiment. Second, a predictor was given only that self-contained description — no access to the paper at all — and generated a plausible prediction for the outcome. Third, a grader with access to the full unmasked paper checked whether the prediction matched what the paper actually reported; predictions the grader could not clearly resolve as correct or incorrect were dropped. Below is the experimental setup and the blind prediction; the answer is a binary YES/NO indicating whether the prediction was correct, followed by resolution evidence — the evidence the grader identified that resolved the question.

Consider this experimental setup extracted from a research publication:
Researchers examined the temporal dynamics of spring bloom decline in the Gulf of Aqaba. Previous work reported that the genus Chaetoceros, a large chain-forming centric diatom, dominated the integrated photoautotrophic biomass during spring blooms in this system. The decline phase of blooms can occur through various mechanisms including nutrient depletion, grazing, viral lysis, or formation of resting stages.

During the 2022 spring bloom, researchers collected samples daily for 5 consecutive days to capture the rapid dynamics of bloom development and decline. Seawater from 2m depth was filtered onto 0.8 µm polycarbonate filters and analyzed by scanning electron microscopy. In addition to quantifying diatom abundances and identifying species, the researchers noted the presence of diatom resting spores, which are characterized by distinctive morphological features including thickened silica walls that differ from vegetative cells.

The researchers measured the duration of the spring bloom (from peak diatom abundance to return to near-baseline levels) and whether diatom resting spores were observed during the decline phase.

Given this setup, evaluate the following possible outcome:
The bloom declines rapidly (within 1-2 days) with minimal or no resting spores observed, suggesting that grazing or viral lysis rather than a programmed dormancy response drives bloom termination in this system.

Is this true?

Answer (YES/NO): NO